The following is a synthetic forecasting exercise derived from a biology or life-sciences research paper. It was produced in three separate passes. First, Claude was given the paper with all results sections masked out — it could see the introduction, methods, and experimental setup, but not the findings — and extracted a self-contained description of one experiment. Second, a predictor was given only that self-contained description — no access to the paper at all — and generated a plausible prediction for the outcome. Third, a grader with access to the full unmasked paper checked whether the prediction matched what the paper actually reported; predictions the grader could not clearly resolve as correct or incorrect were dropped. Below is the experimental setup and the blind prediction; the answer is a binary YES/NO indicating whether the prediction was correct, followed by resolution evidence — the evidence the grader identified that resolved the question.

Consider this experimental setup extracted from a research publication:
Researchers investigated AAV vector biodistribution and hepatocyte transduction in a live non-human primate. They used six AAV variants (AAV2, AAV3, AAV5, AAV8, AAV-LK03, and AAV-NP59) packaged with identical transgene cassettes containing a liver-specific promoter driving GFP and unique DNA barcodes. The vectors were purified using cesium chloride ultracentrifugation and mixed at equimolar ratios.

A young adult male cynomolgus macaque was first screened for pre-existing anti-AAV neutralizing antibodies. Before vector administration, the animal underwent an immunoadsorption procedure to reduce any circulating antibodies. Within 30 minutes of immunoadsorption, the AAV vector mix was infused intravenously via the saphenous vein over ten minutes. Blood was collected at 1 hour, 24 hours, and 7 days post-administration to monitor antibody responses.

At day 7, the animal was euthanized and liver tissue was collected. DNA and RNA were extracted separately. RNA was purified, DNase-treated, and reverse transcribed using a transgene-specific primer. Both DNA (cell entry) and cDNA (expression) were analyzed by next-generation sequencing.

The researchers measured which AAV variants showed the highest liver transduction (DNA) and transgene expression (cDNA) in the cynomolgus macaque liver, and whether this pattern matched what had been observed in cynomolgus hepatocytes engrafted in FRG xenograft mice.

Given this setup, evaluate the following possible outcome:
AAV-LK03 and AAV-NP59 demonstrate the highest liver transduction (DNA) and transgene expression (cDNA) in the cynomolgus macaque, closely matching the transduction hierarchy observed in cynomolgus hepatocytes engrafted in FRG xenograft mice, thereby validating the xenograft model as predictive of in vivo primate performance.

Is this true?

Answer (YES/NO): NO